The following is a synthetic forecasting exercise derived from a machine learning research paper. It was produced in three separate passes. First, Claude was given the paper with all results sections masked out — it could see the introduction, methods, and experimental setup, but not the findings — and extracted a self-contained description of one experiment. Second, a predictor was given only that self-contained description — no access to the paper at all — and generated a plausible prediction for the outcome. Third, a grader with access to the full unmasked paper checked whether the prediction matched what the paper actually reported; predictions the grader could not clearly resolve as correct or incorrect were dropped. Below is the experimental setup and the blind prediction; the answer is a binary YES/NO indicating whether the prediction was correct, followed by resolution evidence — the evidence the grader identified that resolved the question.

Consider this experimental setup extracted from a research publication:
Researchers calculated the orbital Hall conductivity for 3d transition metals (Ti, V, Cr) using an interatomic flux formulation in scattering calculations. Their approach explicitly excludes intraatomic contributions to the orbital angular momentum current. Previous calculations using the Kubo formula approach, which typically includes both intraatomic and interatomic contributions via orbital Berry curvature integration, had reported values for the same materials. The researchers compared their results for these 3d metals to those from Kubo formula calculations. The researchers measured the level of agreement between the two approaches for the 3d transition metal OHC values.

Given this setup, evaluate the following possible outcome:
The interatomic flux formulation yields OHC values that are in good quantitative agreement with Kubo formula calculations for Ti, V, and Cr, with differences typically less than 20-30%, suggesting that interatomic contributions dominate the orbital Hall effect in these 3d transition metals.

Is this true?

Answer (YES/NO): NO